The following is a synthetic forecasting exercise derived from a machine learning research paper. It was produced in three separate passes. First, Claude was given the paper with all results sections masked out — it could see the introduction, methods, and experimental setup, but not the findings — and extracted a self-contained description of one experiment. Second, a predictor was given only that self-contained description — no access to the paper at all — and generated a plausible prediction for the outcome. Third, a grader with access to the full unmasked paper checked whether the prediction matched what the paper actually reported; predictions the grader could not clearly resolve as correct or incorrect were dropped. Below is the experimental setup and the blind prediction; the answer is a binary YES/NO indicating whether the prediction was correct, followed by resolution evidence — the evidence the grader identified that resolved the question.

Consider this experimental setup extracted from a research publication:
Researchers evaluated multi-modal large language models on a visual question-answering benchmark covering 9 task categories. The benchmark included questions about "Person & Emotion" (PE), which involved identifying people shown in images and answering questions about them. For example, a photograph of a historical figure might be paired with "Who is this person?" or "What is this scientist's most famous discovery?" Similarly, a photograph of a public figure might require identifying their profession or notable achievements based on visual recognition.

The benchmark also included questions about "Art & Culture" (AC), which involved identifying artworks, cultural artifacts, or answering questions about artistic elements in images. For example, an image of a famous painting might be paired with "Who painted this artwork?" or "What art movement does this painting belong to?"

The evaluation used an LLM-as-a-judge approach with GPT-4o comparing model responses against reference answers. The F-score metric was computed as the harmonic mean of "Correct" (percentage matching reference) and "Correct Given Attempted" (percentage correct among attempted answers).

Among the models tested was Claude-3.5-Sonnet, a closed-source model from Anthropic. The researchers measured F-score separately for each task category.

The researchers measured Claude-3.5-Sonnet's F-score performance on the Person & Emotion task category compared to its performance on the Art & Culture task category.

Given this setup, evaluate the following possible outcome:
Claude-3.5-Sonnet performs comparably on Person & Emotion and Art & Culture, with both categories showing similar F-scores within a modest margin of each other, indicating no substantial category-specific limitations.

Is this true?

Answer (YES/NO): NO